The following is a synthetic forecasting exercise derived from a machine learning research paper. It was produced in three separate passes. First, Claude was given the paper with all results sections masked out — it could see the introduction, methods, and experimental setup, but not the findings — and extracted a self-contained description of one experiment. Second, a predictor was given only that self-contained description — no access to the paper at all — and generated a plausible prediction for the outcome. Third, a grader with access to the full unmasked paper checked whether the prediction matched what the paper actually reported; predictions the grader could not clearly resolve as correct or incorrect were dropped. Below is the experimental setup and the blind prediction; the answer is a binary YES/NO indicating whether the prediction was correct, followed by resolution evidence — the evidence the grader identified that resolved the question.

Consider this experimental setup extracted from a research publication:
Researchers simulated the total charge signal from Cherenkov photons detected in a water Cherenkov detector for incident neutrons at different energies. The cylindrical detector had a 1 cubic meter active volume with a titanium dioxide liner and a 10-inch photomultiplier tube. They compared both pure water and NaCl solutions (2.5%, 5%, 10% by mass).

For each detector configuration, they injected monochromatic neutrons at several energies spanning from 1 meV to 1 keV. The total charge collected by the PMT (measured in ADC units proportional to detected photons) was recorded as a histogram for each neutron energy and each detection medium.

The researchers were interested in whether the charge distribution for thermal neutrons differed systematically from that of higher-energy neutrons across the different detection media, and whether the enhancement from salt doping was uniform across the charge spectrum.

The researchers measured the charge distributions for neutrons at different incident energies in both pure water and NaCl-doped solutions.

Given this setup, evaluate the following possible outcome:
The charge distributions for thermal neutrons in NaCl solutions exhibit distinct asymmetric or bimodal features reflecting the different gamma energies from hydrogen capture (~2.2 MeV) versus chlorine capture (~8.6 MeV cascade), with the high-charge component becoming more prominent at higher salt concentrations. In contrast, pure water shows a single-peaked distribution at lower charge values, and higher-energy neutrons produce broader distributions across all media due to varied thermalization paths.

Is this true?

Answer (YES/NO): NO